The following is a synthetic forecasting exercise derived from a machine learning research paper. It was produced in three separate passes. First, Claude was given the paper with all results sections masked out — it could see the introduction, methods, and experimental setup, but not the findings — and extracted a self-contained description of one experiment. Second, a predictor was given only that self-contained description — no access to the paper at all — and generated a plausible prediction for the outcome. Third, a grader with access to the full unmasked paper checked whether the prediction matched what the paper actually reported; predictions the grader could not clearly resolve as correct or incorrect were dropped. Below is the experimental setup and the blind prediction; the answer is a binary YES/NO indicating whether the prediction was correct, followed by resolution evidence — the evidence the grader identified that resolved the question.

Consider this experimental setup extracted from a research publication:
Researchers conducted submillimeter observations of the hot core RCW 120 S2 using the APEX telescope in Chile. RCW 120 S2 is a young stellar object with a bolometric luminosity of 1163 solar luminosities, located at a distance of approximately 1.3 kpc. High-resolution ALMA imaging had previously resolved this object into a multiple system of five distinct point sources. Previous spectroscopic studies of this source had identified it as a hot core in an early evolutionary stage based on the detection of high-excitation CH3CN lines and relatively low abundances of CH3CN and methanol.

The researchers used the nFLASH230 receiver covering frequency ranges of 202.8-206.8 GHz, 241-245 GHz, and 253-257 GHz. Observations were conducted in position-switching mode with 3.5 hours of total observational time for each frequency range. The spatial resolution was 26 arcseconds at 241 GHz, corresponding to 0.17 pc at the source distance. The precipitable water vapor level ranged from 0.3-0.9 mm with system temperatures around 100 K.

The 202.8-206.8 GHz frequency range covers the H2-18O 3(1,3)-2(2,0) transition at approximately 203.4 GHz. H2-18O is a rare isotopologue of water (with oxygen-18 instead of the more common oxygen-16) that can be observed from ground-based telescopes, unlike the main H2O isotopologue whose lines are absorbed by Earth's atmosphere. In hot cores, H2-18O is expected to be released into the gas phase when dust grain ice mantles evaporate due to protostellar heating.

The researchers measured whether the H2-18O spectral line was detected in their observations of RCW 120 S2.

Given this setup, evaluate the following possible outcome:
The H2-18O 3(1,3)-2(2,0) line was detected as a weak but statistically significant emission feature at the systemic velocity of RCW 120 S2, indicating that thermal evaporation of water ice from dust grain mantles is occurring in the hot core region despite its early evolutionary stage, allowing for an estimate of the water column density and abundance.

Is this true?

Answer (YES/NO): NO